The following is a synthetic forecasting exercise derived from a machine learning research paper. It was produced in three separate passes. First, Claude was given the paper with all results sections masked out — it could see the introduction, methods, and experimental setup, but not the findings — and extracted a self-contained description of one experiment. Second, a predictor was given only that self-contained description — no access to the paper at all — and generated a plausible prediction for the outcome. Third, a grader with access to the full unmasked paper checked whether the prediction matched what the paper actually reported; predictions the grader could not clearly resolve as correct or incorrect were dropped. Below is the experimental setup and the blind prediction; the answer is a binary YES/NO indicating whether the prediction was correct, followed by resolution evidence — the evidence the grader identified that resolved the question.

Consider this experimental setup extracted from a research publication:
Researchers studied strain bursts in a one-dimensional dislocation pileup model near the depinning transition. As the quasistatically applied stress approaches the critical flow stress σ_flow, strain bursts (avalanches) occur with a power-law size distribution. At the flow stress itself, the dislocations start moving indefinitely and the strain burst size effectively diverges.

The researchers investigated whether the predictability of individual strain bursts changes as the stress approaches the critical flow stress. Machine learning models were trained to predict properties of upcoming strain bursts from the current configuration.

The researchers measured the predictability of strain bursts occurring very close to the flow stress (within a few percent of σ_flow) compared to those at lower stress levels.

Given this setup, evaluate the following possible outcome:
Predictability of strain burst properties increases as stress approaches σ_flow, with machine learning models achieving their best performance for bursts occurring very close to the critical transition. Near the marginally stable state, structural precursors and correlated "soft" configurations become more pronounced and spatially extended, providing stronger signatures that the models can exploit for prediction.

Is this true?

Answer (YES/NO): NO